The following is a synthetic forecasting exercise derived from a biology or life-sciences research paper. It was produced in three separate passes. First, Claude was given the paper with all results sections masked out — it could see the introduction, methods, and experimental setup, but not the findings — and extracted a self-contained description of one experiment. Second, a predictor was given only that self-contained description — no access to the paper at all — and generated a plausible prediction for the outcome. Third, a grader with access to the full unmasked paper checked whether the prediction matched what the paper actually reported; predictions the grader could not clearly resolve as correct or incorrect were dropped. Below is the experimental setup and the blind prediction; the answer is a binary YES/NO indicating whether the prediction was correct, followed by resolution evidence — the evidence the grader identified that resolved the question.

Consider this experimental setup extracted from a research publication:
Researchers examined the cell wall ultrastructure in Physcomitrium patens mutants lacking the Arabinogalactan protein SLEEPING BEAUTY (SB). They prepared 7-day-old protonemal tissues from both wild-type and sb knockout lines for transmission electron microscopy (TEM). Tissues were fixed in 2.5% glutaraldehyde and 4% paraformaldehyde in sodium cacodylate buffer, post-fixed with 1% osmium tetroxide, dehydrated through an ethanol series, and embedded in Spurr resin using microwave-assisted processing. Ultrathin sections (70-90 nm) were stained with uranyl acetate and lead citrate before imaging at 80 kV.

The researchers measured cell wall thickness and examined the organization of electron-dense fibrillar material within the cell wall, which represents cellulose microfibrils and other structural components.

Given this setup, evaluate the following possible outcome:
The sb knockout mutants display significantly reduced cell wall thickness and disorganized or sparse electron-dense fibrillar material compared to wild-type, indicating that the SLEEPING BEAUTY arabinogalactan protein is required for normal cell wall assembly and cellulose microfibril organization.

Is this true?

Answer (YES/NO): NO